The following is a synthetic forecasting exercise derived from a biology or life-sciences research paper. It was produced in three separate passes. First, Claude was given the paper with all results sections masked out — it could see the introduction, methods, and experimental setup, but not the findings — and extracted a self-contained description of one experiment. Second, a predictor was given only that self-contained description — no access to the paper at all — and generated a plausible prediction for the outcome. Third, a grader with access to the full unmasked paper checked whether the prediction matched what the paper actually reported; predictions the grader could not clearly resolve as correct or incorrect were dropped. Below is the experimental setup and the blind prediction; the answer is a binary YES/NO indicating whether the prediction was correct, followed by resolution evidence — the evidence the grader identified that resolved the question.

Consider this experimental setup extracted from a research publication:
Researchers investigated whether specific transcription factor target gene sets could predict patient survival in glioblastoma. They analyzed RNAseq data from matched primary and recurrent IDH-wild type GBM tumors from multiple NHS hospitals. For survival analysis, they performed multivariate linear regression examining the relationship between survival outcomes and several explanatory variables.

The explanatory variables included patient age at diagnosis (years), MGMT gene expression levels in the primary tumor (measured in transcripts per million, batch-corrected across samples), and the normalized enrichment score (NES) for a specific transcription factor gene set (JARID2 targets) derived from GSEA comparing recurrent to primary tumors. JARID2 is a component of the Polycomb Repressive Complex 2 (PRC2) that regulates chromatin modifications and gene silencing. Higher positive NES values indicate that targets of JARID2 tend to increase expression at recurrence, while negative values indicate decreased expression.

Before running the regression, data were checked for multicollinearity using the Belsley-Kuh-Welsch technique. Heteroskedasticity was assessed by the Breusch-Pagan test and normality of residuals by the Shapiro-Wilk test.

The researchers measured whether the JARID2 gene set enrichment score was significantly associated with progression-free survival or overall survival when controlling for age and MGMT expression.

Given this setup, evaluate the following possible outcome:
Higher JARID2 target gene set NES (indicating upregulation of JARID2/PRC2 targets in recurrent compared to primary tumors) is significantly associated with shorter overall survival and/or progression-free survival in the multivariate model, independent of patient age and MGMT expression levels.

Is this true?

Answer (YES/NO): NO